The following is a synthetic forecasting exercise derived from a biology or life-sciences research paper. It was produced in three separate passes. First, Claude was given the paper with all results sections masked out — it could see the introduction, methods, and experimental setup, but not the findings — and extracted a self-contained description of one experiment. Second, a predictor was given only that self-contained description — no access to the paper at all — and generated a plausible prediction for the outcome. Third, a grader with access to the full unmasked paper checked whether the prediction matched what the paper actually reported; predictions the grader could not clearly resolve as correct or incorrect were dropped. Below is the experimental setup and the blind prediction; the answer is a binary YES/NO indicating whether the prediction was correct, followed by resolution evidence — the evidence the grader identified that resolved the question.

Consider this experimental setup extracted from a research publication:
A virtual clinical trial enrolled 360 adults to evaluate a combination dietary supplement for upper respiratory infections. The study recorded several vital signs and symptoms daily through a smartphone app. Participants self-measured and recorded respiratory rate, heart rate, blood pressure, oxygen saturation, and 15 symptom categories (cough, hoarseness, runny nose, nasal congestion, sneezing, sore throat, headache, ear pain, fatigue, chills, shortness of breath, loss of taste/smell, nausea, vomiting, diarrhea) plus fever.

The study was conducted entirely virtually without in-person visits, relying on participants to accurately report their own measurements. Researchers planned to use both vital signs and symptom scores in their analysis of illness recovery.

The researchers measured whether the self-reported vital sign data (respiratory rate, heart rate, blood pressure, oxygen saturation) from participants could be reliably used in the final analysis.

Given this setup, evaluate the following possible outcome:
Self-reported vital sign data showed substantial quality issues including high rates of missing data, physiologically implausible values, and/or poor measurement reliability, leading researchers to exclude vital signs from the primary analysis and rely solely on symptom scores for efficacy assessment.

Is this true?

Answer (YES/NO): YES